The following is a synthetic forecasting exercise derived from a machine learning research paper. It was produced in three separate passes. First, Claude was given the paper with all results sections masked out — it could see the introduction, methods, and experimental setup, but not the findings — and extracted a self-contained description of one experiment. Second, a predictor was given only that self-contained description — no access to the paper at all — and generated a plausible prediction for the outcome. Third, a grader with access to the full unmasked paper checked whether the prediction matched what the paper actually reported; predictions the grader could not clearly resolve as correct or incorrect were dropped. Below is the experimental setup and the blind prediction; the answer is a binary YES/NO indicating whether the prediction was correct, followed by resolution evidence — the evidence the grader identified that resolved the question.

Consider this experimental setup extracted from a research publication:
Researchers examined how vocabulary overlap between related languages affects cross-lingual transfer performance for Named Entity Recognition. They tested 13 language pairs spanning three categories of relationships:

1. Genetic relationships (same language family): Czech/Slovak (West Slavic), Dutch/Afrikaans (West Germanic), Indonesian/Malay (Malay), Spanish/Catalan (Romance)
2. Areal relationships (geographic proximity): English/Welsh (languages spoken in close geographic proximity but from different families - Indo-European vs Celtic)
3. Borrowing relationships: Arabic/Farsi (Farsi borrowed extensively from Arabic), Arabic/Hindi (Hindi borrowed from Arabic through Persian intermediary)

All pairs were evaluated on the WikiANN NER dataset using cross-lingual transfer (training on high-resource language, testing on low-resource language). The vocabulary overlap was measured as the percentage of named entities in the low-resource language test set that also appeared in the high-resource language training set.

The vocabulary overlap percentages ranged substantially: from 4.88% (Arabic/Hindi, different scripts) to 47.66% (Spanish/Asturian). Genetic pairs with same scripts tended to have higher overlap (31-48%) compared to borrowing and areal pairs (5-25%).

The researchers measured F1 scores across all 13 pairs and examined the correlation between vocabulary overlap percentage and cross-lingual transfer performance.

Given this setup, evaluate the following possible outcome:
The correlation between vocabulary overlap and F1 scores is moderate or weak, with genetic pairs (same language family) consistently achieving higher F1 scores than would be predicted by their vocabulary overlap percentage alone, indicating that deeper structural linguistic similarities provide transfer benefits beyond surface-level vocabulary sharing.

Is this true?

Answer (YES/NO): NO